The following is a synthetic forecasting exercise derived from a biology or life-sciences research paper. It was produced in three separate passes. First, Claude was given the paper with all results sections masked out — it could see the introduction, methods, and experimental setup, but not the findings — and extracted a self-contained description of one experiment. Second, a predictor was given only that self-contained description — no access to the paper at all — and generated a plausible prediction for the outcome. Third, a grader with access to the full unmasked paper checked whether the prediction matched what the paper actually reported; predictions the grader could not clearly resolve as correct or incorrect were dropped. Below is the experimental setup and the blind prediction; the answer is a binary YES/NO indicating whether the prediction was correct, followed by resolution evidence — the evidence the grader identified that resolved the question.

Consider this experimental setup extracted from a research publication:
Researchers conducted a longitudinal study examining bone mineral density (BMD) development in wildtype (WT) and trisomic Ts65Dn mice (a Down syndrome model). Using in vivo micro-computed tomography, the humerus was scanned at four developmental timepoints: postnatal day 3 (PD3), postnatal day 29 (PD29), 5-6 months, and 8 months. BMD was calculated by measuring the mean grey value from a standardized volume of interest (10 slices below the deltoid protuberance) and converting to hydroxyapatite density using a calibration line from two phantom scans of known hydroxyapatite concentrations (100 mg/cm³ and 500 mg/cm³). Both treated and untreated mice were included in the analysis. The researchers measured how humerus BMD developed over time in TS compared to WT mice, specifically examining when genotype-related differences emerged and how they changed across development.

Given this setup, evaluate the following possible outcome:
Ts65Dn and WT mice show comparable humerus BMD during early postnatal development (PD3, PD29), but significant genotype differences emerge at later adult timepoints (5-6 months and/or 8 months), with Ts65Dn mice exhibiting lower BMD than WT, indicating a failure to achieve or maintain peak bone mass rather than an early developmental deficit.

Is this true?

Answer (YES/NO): NO